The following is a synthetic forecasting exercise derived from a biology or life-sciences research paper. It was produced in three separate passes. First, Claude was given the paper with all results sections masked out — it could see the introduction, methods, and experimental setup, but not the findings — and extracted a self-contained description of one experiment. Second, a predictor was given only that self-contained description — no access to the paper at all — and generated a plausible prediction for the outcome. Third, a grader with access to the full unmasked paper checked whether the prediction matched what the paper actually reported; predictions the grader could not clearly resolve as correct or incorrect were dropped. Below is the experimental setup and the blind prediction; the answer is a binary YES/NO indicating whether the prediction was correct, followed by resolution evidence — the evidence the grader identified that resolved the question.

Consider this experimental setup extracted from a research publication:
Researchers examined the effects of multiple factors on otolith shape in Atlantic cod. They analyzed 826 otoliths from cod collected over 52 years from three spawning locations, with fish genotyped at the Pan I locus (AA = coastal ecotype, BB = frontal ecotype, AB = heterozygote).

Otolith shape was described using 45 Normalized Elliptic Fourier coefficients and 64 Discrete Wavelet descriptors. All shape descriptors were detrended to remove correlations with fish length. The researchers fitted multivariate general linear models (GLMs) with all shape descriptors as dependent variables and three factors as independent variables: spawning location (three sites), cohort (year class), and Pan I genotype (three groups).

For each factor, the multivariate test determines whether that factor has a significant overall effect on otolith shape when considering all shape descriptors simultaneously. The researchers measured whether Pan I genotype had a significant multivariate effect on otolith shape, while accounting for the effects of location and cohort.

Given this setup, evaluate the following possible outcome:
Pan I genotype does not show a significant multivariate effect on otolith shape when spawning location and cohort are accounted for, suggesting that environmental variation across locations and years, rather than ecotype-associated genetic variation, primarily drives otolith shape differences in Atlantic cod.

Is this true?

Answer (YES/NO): NO